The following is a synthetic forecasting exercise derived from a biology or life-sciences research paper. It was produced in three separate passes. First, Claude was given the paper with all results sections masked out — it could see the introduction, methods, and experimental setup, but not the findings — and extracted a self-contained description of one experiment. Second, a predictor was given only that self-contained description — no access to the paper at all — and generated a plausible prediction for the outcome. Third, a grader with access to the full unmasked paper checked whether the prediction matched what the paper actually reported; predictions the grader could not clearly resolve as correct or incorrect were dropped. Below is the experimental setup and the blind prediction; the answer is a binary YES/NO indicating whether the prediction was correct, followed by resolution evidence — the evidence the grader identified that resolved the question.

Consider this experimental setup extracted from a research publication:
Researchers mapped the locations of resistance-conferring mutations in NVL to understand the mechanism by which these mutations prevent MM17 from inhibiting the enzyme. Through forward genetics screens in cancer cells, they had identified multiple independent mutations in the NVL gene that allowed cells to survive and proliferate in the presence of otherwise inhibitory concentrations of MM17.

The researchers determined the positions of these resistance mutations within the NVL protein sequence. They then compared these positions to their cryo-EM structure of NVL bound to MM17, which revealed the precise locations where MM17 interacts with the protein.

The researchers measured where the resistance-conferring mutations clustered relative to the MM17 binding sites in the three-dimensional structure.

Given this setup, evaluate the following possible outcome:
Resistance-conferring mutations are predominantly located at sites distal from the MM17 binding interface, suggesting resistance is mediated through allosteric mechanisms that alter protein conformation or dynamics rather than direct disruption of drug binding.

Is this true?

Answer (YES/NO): NO